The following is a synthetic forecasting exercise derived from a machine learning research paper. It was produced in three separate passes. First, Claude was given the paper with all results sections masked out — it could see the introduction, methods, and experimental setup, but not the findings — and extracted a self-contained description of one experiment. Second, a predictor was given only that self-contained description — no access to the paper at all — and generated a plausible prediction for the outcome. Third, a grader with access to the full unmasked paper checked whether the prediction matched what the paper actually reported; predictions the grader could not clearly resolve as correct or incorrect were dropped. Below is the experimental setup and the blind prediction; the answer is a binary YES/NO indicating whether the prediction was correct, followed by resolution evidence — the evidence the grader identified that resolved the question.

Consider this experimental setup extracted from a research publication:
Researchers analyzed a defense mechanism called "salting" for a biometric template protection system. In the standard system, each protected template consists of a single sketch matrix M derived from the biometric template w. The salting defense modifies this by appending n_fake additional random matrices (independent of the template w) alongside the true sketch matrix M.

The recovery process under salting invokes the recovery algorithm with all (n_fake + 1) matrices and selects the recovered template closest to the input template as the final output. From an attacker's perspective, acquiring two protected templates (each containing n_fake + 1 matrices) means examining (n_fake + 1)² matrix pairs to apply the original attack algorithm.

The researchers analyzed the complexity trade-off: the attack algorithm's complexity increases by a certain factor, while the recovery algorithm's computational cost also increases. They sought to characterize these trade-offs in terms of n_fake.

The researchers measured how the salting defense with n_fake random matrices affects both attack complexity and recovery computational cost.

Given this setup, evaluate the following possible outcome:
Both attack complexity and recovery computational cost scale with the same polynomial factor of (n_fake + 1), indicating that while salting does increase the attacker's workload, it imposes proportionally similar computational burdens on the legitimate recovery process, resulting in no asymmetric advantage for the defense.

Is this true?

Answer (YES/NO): NO